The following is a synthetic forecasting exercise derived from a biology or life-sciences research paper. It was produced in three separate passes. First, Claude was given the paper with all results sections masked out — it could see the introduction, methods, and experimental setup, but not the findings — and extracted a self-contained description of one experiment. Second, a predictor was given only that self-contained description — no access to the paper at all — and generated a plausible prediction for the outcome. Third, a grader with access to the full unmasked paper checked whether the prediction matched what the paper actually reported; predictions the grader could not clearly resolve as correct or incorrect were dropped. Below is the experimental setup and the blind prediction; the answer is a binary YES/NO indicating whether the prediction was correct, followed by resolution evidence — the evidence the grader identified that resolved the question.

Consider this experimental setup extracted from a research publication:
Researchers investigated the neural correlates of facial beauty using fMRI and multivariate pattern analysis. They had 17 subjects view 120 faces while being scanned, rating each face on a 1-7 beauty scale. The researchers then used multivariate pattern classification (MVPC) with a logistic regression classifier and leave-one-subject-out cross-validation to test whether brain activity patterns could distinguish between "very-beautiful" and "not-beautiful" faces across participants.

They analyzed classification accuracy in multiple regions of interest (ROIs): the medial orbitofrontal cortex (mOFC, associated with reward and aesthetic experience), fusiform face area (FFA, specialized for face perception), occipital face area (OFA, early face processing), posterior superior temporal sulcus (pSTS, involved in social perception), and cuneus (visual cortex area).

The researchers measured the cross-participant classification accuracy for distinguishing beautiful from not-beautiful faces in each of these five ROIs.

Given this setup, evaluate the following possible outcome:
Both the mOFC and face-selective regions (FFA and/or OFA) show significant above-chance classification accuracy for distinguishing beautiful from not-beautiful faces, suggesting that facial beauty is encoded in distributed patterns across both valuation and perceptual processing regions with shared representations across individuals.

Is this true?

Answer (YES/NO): YES